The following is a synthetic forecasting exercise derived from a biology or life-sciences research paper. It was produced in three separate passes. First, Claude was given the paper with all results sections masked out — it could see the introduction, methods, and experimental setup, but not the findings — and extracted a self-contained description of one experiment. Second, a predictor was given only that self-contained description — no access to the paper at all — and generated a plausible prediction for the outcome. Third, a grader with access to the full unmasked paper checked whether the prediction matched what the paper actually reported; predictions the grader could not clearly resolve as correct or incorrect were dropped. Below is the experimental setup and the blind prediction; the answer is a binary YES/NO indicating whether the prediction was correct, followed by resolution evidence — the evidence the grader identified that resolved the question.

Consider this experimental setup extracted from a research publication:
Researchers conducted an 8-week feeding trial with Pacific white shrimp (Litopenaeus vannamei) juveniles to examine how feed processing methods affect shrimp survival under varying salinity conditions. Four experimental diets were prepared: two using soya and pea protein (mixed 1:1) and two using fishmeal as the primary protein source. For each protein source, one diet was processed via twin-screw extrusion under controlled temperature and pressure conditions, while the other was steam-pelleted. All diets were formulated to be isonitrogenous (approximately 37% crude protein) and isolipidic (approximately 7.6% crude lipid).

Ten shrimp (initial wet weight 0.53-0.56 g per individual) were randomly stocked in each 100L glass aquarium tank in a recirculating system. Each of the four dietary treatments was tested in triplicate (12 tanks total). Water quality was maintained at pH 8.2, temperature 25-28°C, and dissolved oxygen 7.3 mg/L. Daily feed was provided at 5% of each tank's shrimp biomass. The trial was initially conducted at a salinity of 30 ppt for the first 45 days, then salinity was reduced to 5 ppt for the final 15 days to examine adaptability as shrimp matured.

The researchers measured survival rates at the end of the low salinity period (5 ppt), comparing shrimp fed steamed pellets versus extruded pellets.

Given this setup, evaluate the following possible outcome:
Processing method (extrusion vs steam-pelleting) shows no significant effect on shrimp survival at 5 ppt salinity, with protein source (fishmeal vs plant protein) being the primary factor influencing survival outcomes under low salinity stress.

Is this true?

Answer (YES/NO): NO